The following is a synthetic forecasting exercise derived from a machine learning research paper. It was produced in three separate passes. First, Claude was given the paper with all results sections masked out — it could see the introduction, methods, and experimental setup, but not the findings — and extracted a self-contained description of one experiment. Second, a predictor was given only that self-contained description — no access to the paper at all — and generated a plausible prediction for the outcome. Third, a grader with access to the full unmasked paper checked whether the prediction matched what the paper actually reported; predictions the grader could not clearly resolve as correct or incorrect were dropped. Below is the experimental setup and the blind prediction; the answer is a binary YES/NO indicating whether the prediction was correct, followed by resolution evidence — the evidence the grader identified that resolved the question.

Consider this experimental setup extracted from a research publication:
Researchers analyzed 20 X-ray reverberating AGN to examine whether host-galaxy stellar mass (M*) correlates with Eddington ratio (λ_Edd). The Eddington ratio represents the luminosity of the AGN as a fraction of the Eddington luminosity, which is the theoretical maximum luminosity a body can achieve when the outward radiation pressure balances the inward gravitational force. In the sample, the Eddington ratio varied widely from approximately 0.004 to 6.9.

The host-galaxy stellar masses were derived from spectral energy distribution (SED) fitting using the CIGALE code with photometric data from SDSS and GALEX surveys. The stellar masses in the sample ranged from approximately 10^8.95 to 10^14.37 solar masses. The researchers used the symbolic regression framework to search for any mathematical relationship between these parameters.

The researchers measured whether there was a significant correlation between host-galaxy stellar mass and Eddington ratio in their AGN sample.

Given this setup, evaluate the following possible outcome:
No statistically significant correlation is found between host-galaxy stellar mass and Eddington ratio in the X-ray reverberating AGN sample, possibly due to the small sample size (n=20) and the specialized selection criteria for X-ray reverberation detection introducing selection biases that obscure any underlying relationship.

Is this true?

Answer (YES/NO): YES